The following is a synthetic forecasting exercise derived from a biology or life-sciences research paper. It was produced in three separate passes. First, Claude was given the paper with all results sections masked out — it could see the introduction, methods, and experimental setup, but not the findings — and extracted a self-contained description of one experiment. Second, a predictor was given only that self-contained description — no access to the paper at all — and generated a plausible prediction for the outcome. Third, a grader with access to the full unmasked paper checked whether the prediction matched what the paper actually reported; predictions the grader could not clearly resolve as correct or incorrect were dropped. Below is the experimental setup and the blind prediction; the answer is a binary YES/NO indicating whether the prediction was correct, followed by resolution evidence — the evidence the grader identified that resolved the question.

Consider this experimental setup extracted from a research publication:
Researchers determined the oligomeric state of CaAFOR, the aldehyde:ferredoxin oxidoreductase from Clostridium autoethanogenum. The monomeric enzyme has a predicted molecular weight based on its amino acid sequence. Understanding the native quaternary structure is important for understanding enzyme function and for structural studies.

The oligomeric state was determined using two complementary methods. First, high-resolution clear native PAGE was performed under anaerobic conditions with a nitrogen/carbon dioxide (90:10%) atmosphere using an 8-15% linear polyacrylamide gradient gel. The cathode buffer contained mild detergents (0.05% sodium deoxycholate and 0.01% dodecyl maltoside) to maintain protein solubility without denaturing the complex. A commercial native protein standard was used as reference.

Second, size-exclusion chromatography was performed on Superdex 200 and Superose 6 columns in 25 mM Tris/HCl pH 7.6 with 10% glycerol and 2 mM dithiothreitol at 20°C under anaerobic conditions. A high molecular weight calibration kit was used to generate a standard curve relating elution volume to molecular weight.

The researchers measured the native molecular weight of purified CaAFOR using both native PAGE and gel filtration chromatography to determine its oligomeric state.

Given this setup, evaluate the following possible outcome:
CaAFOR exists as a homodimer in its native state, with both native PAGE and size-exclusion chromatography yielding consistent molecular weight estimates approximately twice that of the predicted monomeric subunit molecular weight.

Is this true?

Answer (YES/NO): NO